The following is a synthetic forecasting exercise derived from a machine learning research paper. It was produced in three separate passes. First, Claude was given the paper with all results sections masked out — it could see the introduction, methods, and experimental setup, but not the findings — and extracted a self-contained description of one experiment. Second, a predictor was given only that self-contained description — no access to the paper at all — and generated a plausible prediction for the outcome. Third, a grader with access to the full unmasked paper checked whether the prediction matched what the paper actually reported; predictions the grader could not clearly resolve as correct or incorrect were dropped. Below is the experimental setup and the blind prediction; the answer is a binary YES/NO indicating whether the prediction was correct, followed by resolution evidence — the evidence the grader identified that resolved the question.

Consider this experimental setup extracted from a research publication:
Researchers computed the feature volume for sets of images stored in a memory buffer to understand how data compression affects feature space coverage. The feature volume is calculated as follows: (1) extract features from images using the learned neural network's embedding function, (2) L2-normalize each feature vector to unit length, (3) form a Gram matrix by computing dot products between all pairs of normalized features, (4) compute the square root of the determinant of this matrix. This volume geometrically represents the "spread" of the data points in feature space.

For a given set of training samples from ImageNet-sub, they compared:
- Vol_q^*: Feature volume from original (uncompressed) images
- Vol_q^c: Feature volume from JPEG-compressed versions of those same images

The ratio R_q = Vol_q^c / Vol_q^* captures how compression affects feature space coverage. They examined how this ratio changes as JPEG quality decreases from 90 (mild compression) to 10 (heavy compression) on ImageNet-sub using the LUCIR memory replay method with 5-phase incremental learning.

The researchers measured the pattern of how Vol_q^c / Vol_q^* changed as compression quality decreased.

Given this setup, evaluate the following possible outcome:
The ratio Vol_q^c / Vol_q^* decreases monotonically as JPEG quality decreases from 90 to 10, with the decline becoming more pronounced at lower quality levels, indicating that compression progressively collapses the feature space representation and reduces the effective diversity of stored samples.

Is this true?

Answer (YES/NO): NO